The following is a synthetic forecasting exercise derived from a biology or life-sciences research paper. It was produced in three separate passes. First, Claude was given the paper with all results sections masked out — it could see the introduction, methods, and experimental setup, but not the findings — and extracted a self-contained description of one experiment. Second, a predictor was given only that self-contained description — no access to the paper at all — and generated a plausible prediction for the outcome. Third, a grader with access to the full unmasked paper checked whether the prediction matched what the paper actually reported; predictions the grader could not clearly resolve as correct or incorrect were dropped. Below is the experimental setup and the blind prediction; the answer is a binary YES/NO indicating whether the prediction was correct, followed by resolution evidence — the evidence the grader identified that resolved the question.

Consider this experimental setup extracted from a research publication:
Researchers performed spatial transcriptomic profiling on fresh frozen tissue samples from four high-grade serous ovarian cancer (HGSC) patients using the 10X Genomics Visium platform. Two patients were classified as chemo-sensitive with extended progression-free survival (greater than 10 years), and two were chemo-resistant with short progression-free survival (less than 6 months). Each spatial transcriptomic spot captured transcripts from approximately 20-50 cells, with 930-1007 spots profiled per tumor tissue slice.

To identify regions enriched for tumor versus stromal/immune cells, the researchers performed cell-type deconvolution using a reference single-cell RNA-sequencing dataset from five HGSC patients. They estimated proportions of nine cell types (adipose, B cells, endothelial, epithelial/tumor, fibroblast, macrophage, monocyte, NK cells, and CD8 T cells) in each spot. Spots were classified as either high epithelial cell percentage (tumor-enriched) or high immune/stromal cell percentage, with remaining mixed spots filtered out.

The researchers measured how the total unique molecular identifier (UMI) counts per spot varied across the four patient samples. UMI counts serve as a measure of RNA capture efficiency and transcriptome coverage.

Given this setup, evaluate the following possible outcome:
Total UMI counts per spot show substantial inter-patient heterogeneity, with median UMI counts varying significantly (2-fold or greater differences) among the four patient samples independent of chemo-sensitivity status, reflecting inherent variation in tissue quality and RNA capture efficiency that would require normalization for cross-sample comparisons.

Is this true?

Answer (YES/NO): YES